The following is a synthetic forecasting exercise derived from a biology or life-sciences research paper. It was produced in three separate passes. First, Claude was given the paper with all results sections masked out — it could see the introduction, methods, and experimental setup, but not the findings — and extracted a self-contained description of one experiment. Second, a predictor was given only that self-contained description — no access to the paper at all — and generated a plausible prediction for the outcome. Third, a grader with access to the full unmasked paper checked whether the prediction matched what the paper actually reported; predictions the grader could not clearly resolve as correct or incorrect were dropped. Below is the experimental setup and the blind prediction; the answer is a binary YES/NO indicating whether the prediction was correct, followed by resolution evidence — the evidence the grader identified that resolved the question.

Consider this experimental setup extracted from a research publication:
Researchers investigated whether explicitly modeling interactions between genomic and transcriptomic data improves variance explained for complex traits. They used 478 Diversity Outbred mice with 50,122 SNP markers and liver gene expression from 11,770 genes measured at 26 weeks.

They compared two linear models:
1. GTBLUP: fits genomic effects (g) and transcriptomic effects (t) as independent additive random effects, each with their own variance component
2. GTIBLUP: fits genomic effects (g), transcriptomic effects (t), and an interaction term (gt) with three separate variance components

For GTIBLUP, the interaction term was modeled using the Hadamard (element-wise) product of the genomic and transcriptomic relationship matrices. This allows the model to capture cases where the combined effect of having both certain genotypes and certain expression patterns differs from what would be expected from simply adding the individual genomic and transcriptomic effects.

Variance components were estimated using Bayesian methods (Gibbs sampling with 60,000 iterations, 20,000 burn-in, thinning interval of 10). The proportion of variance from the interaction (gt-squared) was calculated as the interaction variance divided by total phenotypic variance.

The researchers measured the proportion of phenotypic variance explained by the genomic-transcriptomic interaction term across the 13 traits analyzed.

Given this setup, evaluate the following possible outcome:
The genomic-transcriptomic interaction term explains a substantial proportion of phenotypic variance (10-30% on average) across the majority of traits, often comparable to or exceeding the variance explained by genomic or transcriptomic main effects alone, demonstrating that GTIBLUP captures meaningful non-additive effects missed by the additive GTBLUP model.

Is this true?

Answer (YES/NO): NO